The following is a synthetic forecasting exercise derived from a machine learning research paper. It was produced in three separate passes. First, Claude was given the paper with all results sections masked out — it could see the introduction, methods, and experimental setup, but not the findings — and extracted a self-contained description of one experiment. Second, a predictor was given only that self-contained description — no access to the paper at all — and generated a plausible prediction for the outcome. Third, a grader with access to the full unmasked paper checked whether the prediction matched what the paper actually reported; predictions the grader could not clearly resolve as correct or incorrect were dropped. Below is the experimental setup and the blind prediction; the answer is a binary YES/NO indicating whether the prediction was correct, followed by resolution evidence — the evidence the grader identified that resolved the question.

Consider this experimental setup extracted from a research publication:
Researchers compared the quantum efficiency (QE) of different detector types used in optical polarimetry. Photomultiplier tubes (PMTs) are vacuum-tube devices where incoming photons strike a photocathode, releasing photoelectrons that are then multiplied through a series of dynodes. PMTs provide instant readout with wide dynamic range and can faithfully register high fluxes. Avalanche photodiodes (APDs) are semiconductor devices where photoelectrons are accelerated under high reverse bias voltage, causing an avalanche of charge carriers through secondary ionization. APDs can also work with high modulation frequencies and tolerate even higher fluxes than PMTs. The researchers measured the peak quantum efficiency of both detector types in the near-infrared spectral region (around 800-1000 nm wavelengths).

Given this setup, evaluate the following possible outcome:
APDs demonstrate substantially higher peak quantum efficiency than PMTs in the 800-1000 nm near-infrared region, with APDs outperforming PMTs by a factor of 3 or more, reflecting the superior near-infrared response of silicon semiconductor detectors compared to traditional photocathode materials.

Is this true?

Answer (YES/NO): NO